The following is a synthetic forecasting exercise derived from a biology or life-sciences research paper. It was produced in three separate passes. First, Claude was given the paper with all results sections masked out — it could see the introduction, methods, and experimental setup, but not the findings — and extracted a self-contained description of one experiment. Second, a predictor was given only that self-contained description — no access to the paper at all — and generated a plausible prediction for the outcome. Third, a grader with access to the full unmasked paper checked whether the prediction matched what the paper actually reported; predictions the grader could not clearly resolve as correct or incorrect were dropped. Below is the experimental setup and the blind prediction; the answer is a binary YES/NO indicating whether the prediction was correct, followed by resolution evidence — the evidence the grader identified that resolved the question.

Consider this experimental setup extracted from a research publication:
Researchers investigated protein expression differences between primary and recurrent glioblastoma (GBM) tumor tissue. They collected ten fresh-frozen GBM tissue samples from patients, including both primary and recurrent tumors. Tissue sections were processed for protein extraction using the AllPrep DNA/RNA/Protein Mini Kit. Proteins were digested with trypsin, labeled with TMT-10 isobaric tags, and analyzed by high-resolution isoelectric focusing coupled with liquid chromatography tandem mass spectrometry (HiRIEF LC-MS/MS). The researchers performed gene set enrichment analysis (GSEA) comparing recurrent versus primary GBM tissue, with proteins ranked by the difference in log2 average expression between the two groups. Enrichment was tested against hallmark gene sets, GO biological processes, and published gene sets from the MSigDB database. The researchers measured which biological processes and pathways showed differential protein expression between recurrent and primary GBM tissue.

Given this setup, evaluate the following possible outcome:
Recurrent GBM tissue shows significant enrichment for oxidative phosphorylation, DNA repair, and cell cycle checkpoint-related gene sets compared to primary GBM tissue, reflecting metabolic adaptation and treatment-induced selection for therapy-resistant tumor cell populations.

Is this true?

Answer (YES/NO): NO